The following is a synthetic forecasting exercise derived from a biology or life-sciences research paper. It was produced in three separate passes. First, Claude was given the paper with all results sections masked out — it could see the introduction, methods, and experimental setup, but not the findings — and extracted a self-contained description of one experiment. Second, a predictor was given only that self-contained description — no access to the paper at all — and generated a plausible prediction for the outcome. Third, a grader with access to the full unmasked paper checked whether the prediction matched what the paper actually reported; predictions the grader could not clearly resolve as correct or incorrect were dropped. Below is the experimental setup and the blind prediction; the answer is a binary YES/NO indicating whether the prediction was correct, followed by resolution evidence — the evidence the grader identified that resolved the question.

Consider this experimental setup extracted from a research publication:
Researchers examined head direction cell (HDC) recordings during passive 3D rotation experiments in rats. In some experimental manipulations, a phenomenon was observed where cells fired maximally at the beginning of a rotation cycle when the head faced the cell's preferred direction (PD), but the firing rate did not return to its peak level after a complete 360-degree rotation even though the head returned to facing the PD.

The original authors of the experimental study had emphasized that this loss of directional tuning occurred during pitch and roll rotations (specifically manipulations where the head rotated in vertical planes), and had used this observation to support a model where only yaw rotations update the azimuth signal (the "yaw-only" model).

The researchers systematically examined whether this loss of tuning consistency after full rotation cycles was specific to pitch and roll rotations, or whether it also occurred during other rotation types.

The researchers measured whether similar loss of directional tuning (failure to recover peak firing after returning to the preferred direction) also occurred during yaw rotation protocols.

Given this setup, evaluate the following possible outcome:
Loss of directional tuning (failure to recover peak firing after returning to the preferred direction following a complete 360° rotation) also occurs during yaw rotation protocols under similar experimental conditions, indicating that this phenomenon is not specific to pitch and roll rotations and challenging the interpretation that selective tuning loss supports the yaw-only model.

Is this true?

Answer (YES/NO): YES